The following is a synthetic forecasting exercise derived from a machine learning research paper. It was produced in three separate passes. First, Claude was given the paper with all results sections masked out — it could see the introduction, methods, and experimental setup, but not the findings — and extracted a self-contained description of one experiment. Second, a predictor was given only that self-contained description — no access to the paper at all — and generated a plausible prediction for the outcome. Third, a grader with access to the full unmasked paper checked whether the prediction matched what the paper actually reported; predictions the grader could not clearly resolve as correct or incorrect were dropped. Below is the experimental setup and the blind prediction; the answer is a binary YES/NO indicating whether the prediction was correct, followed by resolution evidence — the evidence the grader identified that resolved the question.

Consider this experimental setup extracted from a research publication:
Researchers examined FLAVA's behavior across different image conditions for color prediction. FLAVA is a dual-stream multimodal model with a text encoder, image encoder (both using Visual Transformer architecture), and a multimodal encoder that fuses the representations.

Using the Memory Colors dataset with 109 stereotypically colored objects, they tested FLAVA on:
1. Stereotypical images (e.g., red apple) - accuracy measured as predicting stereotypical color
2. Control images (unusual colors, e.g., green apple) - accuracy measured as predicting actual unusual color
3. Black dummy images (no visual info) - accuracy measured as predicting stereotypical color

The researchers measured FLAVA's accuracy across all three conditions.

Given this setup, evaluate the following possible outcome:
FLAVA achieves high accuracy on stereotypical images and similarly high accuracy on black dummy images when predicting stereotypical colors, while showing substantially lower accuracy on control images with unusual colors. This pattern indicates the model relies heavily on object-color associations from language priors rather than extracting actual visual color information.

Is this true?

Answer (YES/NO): NO